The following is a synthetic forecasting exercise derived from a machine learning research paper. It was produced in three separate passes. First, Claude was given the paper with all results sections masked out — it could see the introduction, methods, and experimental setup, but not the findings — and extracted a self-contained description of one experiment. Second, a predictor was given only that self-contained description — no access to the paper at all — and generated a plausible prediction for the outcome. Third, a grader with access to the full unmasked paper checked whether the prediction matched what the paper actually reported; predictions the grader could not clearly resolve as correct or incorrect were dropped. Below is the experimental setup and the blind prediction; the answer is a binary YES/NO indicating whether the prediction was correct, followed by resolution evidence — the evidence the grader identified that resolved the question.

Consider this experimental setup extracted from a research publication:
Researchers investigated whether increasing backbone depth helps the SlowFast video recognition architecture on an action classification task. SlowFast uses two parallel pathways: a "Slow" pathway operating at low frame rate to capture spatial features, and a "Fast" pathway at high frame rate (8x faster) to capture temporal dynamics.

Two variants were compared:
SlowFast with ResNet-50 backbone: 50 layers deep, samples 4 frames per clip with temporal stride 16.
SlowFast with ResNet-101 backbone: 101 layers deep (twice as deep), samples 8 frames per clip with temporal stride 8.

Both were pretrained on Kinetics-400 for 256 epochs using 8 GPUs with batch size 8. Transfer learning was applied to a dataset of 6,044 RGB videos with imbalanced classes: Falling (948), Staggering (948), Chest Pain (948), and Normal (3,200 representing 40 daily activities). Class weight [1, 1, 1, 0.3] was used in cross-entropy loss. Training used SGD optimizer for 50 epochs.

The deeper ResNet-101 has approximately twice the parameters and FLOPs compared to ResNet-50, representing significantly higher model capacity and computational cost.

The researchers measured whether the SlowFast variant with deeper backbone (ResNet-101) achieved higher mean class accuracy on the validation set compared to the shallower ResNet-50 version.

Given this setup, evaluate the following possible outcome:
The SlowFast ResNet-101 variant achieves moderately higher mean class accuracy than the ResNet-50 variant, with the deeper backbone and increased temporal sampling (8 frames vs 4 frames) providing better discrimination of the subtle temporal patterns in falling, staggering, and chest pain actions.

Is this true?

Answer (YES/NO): NO